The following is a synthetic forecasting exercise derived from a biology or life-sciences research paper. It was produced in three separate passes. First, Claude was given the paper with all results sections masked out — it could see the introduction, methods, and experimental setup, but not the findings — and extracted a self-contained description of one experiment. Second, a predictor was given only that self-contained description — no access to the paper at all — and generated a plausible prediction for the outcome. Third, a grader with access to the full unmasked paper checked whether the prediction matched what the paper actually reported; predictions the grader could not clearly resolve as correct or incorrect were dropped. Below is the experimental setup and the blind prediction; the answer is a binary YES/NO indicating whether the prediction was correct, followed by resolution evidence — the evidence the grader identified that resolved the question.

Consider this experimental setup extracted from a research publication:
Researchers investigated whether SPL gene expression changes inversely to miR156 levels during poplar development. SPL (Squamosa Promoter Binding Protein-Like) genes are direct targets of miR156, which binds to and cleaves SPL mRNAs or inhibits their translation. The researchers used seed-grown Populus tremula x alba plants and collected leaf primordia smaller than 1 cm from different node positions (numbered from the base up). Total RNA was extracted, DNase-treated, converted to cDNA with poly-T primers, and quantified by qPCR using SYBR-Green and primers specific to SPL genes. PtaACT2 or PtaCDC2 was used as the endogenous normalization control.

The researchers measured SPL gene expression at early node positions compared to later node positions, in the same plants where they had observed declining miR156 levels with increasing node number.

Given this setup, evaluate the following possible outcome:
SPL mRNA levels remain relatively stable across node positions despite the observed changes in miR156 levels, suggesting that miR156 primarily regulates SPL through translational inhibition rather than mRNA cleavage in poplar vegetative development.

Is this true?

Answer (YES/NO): NO